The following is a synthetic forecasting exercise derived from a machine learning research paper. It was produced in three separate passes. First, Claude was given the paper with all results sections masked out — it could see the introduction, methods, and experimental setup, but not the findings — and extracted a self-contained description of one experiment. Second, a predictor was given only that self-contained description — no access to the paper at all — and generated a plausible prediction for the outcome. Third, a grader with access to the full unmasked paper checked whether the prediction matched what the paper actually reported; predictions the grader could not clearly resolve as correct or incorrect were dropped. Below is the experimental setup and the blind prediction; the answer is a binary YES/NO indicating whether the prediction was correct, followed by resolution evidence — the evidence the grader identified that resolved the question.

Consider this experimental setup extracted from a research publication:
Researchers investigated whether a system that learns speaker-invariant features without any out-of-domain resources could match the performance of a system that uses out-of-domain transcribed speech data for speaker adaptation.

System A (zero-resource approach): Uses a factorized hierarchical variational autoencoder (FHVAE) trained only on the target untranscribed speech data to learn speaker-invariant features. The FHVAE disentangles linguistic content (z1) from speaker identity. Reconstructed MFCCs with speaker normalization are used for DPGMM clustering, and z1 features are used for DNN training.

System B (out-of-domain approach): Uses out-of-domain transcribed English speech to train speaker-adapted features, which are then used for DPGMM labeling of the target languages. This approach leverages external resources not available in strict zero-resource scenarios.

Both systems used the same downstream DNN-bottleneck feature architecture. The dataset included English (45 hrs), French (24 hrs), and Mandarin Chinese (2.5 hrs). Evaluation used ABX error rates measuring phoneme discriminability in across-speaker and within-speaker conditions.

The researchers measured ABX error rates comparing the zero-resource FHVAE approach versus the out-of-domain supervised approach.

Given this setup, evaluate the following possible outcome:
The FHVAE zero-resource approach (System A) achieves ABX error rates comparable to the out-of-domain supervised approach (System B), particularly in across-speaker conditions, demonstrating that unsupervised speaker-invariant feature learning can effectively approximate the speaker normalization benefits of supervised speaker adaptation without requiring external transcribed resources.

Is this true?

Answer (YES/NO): NO